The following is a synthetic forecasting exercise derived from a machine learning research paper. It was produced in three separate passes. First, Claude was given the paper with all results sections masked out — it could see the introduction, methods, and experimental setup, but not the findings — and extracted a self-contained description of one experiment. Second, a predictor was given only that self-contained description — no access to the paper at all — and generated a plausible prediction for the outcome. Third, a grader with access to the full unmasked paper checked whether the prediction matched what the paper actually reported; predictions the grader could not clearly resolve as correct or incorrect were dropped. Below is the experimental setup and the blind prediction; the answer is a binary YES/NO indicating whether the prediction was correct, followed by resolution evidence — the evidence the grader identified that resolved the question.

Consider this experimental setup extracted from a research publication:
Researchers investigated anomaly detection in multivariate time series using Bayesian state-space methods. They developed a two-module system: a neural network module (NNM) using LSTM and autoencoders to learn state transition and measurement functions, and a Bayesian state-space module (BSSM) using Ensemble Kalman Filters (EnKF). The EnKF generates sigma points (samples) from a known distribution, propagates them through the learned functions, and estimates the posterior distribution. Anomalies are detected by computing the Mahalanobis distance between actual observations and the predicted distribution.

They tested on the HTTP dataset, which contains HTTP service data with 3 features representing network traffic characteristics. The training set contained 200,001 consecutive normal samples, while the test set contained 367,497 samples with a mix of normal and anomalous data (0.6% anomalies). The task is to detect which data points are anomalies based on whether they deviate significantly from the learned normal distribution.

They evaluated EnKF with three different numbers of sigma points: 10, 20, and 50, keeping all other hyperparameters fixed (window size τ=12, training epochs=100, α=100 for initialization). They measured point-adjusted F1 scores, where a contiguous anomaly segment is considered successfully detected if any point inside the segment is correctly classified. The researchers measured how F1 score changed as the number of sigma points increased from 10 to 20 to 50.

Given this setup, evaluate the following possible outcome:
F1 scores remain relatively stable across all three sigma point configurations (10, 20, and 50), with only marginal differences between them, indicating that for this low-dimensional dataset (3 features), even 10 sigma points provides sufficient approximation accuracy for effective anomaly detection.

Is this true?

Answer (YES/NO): NO